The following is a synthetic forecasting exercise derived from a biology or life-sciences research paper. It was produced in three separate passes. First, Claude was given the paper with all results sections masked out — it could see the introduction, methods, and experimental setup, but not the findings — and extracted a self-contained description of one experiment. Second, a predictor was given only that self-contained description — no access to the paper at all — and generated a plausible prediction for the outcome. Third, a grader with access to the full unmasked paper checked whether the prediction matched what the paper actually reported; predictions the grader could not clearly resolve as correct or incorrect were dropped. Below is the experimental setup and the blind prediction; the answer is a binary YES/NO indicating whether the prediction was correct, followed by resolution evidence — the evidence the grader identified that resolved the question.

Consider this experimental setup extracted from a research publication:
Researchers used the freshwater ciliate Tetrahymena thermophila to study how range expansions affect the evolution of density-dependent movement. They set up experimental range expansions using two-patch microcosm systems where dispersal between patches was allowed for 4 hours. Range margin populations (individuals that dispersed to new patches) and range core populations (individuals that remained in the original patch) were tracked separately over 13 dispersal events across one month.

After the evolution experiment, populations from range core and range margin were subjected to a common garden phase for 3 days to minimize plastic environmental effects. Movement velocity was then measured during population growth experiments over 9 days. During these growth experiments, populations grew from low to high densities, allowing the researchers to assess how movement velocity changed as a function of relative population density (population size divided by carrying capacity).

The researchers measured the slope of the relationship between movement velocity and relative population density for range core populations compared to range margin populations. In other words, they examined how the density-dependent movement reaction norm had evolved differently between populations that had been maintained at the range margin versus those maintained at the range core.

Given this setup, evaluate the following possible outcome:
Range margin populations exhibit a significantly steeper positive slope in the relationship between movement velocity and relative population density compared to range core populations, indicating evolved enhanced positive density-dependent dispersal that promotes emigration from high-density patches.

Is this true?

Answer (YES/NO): NO